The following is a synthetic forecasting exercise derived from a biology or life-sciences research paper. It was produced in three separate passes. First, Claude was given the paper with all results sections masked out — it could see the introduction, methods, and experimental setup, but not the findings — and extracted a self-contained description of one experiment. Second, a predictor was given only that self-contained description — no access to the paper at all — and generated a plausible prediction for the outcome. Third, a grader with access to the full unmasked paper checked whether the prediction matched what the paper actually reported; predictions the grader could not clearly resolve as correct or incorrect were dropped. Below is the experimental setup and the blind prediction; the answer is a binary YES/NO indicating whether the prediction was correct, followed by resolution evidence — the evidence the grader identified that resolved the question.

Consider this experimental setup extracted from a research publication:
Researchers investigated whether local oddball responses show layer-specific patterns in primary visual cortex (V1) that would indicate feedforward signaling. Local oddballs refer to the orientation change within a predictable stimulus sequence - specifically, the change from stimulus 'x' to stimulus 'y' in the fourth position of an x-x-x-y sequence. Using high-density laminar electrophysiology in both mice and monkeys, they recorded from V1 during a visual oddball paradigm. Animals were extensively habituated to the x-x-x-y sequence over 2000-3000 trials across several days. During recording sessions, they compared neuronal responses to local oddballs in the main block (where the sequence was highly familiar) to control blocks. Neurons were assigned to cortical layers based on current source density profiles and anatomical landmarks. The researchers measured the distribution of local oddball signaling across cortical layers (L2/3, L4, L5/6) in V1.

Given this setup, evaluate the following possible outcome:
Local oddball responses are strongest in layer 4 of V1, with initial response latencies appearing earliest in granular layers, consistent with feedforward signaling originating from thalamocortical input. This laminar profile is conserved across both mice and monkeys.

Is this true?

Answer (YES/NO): NO